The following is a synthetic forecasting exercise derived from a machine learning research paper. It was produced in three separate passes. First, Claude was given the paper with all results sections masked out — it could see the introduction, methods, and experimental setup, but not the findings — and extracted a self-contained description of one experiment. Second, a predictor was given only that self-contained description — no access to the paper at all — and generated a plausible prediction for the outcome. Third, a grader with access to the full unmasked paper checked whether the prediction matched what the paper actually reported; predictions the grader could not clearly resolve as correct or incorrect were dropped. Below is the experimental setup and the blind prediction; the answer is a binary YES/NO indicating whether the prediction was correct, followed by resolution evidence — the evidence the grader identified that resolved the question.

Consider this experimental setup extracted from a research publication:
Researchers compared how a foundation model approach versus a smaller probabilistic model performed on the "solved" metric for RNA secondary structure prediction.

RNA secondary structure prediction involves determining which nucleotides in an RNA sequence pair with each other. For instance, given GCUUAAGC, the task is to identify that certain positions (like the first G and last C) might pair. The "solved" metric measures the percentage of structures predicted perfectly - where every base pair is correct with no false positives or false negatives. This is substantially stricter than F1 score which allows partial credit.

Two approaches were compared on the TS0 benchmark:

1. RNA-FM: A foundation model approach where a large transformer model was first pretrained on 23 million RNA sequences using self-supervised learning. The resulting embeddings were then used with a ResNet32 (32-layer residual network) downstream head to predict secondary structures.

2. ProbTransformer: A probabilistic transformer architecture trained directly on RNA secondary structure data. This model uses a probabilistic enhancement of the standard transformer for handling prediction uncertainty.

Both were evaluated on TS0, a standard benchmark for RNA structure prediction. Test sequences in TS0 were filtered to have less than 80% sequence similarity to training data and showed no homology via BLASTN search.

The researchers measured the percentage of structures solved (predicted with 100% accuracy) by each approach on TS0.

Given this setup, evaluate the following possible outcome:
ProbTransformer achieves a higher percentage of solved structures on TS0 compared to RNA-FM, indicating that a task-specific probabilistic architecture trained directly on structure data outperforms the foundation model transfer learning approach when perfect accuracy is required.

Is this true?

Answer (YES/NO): YES